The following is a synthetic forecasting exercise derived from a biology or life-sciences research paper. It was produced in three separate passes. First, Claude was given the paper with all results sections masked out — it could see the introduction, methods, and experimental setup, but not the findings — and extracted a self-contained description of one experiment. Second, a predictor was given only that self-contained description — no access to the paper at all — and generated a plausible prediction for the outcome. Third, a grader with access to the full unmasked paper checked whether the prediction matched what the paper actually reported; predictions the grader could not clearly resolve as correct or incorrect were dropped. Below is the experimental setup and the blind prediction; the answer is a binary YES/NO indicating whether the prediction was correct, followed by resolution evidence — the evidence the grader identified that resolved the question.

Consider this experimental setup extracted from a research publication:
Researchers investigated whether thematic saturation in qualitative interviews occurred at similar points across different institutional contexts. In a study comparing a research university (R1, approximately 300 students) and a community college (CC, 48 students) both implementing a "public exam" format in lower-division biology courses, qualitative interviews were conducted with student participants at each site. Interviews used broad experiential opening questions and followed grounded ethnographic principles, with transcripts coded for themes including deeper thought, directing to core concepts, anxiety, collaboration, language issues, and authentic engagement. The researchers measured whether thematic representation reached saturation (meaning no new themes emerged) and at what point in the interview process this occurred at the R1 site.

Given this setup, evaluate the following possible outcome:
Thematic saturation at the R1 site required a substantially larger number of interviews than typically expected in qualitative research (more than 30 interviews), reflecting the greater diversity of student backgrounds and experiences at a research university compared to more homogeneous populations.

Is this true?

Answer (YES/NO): NO